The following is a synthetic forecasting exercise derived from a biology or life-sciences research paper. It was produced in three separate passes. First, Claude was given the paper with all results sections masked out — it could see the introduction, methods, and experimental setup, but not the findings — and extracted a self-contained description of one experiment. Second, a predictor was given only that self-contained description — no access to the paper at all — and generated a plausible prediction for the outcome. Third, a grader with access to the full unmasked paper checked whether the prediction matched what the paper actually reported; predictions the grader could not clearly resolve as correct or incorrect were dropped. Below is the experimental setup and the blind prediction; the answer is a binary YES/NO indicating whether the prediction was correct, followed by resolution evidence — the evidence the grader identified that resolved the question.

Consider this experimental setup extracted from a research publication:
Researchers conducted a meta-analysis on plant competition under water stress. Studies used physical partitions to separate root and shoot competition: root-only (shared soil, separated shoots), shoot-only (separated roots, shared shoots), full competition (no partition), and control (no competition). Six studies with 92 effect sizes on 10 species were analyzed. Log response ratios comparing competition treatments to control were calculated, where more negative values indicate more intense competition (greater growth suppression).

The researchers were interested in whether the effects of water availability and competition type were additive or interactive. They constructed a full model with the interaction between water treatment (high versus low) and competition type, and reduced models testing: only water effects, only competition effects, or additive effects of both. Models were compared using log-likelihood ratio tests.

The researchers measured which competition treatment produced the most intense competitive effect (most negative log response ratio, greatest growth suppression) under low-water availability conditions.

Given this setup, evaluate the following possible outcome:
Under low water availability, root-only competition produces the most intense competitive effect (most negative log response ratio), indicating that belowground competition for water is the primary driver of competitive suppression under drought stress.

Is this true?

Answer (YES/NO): YES